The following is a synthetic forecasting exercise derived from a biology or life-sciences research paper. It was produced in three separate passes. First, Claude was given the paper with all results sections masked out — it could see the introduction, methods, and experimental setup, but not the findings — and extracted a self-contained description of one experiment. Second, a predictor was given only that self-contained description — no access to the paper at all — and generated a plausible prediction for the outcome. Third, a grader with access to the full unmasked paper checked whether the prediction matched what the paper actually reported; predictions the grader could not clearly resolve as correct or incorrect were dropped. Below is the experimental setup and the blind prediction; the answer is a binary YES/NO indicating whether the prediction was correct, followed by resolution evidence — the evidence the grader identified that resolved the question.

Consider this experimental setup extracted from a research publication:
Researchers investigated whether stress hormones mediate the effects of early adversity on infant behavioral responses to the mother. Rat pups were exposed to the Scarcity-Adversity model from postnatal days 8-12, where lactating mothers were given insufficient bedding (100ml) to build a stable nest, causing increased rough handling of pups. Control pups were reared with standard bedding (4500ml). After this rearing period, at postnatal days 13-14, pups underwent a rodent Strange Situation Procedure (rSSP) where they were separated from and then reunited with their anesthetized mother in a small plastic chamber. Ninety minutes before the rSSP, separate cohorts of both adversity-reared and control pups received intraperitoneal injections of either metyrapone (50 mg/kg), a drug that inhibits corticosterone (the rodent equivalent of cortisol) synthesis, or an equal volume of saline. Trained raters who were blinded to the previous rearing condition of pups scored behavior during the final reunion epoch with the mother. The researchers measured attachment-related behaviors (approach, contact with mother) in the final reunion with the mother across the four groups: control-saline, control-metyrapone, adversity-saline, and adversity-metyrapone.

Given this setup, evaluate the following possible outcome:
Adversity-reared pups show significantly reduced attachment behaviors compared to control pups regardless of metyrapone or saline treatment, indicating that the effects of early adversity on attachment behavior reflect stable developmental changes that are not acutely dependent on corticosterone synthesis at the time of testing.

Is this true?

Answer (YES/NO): NO